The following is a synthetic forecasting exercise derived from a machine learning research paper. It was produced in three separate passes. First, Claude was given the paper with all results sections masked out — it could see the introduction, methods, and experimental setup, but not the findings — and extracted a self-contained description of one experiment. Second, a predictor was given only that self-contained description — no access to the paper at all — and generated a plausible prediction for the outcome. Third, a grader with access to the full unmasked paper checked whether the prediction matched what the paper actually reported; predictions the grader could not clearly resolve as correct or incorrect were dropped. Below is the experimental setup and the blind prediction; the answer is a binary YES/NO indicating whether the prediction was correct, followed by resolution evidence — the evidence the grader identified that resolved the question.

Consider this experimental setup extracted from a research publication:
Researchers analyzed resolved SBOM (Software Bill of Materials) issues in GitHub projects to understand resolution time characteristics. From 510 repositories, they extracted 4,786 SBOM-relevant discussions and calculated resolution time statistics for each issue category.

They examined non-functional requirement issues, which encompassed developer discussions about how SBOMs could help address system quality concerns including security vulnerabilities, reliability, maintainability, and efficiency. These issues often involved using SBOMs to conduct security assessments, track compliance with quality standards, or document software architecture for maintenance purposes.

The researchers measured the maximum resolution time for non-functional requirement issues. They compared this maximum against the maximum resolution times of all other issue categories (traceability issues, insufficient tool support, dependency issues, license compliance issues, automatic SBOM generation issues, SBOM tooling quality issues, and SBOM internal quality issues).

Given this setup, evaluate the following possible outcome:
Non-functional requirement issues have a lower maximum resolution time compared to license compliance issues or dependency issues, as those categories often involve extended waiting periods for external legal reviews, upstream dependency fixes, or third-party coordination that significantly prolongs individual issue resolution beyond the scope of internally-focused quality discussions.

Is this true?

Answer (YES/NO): NO